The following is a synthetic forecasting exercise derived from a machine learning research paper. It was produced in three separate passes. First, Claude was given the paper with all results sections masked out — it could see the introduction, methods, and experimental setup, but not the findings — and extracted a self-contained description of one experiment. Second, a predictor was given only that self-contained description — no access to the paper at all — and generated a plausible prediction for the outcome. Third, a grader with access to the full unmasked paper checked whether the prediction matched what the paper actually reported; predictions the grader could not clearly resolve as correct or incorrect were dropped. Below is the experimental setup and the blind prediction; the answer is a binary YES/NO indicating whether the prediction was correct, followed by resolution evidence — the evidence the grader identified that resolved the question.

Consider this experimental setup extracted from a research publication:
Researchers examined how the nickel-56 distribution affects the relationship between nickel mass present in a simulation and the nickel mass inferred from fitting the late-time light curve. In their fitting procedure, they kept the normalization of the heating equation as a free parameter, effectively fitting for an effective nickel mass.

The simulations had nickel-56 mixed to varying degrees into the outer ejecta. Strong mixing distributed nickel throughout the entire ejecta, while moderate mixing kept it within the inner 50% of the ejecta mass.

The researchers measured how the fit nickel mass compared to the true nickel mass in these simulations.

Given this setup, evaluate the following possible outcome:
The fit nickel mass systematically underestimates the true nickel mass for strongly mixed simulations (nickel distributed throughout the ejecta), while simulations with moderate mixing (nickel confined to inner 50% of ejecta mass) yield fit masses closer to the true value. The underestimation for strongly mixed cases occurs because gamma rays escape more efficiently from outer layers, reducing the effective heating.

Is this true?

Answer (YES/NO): NO